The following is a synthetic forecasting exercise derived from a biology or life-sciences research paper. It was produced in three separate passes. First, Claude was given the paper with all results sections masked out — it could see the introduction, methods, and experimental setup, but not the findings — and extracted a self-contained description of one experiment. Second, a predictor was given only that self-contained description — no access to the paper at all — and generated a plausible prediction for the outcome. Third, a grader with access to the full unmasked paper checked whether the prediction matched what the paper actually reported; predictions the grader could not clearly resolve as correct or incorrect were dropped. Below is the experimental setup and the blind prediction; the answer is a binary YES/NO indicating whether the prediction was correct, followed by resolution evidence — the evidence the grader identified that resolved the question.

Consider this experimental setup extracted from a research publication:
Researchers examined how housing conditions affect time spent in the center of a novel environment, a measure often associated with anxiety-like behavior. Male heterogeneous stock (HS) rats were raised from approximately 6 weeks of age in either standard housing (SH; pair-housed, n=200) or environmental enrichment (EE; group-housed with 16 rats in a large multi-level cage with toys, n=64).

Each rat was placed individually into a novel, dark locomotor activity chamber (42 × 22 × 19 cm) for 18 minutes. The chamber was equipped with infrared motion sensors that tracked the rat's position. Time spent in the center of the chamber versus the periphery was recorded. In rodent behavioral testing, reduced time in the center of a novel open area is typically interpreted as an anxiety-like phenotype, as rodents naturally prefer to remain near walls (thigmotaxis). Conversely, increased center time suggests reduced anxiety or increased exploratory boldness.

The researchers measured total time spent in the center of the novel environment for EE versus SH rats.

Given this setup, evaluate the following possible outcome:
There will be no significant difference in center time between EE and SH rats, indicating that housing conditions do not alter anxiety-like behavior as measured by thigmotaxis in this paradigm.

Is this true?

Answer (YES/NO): YES